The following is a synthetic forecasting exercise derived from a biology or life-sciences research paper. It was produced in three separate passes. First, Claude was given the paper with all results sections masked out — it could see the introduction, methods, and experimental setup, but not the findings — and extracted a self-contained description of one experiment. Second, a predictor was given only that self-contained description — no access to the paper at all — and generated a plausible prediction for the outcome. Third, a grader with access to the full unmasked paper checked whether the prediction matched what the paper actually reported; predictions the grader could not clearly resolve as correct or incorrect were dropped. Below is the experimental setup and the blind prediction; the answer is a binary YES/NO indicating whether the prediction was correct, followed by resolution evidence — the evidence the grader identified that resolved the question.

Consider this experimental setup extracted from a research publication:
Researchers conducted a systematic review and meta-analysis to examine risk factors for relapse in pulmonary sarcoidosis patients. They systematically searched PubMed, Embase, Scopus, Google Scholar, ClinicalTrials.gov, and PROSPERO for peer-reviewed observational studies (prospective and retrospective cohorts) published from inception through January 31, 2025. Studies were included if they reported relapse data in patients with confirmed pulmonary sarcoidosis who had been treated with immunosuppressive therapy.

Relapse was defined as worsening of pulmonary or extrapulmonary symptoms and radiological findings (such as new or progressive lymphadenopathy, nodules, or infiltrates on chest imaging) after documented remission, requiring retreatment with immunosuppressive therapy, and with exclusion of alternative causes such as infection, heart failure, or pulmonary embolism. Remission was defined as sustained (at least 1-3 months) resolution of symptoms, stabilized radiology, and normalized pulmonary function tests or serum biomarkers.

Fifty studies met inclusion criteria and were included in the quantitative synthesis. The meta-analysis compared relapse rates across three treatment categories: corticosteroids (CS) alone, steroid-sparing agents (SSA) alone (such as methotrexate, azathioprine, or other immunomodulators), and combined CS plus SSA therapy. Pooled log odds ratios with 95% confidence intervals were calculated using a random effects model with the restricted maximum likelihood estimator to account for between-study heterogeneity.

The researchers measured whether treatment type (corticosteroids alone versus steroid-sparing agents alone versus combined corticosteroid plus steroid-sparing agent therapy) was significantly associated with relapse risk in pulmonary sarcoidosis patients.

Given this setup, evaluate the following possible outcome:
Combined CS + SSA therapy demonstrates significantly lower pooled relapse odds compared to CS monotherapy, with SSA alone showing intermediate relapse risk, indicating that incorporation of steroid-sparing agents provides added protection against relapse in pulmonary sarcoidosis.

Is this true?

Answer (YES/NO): NO